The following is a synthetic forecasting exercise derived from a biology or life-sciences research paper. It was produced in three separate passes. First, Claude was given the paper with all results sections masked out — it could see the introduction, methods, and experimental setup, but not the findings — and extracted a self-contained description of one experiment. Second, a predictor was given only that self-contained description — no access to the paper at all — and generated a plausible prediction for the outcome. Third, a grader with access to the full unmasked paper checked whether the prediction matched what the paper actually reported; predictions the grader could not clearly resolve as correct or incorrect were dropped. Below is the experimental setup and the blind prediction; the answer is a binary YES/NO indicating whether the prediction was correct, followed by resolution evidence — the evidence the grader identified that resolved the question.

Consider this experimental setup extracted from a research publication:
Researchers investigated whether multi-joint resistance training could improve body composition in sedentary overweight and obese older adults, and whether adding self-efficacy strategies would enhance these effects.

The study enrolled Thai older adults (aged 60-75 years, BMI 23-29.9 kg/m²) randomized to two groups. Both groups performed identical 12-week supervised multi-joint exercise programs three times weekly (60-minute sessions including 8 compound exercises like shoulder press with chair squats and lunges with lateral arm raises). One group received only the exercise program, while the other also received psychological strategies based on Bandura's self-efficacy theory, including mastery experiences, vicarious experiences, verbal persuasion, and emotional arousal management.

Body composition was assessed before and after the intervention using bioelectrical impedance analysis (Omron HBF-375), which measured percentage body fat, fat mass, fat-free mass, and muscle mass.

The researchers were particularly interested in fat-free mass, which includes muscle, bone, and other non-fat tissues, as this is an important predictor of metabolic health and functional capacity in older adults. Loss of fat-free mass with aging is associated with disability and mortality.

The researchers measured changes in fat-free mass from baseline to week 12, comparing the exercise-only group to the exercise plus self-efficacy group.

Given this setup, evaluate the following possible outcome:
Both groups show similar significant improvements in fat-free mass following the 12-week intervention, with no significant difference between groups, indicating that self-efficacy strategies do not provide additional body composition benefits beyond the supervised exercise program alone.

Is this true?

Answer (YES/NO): NO